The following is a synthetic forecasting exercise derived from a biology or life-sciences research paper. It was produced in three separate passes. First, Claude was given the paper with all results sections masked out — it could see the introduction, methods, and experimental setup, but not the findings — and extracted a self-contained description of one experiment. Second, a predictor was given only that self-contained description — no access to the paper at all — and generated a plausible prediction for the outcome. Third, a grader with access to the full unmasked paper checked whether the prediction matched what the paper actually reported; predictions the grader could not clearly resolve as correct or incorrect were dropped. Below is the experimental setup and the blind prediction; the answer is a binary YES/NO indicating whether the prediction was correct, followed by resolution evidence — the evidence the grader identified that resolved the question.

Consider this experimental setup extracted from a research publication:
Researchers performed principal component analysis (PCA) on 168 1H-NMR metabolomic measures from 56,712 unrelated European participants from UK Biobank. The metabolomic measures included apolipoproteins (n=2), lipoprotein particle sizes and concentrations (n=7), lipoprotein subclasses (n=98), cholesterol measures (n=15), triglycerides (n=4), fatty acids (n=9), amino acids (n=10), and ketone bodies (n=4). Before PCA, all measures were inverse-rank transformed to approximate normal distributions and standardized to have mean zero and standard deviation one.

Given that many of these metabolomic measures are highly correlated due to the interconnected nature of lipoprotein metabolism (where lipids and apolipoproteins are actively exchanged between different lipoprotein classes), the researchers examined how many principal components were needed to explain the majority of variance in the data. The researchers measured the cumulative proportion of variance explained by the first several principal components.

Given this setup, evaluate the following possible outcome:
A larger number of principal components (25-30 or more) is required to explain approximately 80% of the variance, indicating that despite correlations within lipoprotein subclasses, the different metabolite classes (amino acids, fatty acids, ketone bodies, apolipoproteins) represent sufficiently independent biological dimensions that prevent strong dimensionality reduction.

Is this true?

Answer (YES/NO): NO